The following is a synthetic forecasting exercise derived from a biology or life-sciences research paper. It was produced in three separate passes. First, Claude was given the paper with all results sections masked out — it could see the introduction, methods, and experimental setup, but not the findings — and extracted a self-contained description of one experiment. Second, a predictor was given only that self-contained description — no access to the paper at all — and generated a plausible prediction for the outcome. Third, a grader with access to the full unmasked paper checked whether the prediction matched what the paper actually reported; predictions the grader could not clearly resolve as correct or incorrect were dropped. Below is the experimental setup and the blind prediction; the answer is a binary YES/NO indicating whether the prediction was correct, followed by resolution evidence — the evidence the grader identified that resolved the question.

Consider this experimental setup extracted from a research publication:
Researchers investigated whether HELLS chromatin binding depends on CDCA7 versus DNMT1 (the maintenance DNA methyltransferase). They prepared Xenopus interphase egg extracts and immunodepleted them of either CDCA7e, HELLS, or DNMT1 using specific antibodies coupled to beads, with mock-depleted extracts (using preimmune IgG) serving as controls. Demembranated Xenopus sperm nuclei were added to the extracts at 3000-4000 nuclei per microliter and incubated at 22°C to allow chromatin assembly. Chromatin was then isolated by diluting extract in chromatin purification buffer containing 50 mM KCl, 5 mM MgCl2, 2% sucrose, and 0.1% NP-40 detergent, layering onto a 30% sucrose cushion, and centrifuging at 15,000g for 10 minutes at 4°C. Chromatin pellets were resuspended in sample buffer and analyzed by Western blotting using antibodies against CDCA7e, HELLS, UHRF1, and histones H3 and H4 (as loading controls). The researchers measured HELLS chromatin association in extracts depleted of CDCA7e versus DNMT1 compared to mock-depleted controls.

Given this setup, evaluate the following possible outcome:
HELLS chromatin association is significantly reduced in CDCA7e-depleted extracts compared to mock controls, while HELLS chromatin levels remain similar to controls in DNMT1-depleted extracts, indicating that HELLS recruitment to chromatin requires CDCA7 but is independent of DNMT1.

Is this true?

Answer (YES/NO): NO